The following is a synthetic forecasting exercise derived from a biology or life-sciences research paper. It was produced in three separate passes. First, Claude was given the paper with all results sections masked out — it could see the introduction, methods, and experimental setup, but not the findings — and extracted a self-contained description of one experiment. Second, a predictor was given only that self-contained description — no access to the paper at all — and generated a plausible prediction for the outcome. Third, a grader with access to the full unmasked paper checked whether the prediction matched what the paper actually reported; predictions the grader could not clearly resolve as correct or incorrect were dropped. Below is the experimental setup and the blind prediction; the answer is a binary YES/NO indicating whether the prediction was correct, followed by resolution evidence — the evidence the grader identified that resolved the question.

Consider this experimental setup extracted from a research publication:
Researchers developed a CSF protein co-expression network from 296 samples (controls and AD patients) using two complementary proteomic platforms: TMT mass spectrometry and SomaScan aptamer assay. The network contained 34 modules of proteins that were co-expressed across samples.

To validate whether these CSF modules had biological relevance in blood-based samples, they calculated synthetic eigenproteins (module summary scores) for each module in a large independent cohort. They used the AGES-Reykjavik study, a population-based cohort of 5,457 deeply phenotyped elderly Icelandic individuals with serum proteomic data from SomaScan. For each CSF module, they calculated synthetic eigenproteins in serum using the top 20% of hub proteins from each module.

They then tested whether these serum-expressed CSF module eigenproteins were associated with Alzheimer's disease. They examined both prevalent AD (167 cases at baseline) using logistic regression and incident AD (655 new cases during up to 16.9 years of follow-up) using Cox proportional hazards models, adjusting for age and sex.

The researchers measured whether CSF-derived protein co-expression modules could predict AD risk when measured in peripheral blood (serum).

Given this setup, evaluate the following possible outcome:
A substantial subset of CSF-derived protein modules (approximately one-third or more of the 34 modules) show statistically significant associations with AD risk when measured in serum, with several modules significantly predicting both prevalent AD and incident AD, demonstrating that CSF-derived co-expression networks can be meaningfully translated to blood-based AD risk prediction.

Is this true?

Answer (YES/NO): NO